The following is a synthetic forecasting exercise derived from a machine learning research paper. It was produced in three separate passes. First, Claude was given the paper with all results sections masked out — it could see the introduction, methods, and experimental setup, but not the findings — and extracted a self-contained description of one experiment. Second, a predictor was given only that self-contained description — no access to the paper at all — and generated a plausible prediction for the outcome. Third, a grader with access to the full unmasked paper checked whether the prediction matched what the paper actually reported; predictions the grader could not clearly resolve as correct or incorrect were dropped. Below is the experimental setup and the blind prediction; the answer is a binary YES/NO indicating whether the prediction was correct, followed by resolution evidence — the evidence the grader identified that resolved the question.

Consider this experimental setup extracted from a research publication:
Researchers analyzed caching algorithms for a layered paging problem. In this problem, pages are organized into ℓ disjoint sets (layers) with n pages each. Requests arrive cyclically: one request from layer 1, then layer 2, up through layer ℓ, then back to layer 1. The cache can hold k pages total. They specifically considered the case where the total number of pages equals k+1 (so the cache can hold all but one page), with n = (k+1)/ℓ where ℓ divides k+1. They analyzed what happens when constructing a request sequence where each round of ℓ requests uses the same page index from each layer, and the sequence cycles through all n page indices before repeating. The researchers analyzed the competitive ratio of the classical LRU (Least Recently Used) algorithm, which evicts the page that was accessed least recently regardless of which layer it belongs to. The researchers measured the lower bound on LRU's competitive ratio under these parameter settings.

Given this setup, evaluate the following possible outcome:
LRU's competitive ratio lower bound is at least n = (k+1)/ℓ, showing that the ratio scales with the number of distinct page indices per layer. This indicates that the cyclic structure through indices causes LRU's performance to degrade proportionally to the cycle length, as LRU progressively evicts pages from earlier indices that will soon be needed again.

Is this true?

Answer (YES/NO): NO